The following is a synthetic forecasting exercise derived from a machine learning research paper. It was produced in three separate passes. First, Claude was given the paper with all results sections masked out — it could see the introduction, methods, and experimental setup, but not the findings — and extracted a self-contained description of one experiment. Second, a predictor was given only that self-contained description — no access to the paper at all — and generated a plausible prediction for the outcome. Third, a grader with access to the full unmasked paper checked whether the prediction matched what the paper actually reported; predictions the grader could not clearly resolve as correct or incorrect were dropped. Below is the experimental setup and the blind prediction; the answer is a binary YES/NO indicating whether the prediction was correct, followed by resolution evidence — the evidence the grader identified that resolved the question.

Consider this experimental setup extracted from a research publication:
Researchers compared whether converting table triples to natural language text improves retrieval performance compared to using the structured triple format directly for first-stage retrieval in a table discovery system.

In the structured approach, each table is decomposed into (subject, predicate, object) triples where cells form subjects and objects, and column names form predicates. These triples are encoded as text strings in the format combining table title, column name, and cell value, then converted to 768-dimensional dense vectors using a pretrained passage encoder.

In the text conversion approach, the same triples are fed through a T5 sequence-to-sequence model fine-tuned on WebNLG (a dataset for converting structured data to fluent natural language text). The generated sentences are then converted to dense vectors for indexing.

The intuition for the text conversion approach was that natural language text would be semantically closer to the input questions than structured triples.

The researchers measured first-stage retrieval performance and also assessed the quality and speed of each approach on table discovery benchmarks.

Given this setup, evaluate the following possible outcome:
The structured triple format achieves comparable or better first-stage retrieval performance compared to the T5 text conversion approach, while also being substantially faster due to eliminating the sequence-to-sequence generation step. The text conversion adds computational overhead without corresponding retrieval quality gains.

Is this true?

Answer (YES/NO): YES